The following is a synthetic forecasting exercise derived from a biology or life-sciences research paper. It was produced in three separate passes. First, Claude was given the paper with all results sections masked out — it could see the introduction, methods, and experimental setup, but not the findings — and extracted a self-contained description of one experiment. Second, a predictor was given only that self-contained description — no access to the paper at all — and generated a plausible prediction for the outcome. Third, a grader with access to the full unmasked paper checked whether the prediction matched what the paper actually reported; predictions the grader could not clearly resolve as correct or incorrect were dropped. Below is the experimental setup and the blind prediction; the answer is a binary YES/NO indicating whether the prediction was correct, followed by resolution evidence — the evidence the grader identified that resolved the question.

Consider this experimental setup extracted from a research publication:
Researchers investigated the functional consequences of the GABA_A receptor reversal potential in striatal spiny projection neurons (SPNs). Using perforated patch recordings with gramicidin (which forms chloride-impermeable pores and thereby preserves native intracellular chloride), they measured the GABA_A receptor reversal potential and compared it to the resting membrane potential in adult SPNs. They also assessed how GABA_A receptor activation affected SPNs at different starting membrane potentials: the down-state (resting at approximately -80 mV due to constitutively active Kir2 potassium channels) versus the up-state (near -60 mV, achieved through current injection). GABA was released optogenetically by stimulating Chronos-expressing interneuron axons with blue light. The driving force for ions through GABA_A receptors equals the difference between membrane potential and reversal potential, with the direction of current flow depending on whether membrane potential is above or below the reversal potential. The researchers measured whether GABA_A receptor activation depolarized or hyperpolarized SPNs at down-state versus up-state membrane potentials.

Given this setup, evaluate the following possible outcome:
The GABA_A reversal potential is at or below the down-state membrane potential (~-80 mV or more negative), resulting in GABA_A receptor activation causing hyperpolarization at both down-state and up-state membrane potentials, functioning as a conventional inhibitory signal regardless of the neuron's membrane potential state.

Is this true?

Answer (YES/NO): NO